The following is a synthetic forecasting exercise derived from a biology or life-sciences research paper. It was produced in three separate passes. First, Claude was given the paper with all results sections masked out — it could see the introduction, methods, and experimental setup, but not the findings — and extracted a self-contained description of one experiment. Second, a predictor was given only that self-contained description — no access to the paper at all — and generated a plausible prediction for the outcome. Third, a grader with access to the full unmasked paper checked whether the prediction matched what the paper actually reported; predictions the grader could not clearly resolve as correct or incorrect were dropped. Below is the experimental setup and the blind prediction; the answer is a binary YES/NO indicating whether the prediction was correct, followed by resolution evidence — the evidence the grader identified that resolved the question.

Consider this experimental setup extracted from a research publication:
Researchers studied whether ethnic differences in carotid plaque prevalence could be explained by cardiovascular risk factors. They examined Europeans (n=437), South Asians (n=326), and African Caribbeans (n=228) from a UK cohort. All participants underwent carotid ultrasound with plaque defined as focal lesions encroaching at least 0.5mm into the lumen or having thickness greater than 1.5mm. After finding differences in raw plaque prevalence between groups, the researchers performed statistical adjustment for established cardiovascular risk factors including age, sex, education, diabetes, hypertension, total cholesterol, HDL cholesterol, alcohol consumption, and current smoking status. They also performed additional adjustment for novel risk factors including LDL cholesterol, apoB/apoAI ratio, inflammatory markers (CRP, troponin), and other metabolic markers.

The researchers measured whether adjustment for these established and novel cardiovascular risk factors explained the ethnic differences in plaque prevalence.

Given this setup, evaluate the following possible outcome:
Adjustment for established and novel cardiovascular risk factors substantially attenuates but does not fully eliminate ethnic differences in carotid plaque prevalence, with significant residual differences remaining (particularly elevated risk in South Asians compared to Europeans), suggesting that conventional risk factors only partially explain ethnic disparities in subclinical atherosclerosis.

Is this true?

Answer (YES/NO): NO